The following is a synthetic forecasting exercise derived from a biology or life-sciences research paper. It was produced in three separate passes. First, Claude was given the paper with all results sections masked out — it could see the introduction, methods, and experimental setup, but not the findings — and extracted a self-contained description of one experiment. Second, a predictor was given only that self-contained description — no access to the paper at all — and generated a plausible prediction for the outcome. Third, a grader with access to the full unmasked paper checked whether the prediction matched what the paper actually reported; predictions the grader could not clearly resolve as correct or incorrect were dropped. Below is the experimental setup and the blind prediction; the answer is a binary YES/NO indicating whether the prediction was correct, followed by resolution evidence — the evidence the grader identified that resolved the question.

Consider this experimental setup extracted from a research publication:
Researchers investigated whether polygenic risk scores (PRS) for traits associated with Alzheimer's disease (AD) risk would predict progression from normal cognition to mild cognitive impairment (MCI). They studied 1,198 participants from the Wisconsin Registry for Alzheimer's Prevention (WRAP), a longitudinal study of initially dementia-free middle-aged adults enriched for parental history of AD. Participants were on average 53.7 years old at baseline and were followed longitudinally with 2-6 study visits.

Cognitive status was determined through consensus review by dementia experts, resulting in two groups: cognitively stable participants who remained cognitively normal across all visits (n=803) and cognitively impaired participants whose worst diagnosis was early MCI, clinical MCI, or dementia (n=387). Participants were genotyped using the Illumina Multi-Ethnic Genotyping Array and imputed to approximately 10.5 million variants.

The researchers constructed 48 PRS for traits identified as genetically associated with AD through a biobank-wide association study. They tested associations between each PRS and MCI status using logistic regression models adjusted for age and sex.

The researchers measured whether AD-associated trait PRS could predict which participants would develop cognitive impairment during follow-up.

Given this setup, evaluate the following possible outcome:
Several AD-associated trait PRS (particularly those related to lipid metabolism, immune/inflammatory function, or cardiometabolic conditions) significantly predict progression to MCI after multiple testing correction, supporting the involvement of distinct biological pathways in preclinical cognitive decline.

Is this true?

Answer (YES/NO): NO